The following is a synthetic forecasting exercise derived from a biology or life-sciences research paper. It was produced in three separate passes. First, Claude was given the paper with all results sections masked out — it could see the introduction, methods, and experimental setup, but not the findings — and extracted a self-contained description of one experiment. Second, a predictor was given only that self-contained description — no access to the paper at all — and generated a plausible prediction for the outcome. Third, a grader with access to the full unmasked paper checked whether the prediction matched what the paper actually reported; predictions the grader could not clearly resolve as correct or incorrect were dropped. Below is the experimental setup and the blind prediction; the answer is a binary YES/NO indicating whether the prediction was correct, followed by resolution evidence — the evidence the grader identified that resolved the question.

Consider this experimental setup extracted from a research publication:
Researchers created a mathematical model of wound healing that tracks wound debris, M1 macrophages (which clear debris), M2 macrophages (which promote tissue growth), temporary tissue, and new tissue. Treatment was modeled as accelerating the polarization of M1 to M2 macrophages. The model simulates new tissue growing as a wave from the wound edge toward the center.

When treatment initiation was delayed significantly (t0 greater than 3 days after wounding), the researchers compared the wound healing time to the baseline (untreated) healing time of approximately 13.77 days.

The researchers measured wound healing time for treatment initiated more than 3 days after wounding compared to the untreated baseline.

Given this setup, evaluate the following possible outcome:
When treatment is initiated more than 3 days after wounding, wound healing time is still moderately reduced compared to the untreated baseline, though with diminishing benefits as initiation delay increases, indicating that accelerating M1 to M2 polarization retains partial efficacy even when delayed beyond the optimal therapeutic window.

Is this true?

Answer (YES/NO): NO